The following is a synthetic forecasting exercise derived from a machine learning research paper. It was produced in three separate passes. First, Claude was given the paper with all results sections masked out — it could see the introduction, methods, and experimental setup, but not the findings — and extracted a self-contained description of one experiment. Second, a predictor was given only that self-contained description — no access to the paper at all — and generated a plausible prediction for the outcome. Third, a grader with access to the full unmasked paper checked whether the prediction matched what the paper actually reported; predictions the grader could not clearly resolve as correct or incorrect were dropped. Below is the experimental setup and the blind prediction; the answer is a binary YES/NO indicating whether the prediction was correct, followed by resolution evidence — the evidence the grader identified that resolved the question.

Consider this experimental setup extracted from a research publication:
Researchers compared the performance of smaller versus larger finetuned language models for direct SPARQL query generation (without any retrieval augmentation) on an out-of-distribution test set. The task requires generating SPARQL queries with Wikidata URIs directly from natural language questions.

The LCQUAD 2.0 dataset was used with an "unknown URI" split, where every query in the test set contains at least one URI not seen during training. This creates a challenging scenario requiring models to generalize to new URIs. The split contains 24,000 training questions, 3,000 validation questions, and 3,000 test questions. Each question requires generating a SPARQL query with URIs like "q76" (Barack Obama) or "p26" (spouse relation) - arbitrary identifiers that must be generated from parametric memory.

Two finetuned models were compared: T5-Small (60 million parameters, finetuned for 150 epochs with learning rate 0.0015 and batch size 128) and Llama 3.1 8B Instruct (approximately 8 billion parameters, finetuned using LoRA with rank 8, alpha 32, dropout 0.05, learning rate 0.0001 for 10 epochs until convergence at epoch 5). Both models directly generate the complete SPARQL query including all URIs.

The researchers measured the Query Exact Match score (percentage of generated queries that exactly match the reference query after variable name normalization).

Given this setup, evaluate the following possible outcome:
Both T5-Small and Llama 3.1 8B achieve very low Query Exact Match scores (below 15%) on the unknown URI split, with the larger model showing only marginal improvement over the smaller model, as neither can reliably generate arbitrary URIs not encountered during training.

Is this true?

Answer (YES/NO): NO